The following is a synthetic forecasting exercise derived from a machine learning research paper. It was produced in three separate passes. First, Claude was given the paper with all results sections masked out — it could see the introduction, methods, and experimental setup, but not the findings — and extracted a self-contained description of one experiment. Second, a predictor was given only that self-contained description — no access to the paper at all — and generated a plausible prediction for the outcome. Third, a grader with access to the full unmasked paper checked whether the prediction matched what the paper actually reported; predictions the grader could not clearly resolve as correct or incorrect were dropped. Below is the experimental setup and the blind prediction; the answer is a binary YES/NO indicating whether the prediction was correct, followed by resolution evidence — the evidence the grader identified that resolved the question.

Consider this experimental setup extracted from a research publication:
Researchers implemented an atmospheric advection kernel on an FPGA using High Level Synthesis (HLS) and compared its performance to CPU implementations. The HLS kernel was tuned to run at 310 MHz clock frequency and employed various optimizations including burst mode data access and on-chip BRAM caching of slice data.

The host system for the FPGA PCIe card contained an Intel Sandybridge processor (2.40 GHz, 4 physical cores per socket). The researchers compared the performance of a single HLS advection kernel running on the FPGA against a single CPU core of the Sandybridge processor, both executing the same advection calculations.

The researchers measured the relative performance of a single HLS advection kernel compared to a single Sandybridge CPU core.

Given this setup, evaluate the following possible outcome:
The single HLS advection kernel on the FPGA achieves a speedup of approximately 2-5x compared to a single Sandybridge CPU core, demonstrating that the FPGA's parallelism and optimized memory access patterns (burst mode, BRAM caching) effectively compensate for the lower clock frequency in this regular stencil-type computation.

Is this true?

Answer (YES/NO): NO